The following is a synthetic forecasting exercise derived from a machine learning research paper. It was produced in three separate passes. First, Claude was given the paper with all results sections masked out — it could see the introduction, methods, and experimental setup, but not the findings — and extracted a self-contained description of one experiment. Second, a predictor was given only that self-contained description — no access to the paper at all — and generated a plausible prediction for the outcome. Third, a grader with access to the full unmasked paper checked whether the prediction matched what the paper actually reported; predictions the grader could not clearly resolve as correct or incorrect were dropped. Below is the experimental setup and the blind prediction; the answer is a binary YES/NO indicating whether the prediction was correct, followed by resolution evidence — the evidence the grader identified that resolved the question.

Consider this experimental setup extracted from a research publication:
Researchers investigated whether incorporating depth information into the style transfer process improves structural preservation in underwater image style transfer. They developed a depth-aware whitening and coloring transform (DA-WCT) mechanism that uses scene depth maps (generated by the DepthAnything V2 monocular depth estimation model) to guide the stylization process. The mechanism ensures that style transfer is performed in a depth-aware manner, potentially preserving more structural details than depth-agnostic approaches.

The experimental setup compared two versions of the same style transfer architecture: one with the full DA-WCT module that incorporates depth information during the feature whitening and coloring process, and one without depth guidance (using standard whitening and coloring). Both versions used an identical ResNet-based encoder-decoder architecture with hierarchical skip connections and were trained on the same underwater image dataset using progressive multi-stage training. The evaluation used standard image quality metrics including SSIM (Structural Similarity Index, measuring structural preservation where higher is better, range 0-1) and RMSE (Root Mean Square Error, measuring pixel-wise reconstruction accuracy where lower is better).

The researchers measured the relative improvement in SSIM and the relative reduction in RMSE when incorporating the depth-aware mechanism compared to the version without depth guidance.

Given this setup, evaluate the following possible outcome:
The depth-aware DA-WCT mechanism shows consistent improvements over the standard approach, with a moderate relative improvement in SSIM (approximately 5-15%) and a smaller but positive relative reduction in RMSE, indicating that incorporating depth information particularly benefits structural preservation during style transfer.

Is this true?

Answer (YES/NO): NO